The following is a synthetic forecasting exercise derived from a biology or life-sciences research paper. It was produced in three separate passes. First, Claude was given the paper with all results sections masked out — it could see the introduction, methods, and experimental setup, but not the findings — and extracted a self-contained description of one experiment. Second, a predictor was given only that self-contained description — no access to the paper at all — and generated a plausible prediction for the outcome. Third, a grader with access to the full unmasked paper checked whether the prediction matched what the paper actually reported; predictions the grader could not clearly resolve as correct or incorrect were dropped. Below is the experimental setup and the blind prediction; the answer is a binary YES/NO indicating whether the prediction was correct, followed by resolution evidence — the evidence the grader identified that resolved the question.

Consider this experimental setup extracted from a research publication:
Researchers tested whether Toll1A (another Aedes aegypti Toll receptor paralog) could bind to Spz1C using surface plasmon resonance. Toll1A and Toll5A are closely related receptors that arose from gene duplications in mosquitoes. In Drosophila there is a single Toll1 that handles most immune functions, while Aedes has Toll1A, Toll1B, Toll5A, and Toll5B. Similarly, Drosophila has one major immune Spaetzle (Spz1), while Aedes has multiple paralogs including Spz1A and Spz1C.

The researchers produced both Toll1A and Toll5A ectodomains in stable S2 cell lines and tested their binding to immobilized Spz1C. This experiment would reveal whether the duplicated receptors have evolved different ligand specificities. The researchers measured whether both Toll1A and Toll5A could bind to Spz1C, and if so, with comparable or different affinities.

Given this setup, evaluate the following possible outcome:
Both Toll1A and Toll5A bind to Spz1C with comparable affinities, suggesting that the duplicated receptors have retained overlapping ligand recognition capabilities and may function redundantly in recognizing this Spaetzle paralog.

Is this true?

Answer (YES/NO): NO